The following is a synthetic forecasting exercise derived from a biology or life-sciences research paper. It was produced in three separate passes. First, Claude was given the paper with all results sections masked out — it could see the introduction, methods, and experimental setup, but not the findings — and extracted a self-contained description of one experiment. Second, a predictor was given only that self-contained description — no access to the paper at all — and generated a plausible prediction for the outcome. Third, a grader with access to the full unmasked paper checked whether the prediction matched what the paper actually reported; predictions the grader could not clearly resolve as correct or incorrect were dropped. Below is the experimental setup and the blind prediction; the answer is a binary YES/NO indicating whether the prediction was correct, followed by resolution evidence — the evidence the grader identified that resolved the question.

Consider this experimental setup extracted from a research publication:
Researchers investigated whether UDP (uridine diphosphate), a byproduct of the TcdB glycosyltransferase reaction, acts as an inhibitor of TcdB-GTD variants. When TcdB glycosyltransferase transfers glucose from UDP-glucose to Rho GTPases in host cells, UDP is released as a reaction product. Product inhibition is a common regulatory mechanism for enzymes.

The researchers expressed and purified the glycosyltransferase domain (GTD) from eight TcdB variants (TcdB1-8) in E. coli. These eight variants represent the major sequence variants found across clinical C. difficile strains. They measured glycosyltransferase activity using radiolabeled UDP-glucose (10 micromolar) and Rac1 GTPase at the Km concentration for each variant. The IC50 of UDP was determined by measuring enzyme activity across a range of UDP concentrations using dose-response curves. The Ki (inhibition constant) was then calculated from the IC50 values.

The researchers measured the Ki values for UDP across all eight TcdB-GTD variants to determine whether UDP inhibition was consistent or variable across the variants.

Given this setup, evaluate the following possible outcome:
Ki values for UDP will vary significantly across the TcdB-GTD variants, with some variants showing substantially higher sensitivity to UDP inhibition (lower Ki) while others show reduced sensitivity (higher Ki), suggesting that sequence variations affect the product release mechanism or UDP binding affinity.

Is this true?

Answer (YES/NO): YES